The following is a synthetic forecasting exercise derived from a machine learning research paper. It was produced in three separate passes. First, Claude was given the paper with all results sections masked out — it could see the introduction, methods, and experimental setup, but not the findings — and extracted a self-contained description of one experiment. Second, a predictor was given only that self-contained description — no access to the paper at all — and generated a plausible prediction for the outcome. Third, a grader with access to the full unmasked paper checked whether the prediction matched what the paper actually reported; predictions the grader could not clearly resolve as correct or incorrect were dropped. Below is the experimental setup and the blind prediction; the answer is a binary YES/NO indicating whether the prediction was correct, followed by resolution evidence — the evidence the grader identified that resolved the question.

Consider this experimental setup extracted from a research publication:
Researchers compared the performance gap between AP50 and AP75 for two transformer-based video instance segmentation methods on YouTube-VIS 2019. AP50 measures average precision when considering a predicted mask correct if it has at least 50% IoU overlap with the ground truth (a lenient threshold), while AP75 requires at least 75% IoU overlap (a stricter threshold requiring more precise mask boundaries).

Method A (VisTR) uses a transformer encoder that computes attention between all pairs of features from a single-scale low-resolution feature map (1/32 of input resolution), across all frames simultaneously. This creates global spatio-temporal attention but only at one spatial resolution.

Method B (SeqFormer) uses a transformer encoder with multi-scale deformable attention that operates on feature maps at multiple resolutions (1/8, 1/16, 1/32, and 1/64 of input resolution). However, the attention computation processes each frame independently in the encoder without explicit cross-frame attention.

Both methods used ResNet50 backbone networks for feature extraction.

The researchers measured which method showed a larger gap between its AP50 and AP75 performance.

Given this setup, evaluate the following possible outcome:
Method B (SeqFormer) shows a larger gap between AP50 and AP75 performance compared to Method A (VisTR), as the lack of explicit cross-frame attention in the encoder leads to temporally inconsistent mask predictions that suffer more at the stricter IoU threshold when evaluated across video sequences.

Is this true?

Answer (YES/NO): NO